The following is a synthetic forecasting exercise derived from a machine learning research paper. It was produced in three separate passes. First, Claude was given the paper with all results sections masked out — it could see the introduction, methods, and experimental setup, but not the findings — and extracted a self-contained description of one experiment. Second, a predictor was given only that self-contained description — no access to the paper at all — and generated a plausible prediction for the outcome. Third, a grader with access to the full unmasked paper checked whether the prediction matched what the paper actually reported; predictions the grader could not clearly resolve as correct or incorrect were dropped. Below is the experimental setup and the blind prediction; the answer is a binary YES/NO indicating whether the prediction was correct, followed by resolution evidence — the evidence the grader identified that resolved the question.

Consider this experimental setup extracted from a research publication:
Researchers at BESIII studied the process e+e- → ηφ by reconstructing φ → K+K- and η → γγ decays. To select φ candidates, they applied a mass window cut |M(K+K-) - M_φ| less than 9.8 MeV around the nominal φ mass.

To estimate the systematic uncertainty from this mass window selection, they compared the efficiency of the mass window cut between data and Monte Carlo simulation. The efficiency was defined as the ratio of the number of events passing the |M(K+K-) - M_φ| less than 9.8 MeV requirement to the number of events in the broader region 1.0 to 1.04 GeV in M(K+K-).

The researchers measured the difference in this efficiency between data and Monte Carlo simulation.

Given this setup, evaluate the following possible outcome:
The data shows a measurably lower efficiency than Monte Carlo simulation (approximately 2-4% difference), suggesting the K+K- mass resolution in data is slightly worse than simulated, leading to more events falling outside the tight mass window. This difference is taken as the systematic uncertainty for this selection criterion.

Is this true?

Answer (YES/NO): NO